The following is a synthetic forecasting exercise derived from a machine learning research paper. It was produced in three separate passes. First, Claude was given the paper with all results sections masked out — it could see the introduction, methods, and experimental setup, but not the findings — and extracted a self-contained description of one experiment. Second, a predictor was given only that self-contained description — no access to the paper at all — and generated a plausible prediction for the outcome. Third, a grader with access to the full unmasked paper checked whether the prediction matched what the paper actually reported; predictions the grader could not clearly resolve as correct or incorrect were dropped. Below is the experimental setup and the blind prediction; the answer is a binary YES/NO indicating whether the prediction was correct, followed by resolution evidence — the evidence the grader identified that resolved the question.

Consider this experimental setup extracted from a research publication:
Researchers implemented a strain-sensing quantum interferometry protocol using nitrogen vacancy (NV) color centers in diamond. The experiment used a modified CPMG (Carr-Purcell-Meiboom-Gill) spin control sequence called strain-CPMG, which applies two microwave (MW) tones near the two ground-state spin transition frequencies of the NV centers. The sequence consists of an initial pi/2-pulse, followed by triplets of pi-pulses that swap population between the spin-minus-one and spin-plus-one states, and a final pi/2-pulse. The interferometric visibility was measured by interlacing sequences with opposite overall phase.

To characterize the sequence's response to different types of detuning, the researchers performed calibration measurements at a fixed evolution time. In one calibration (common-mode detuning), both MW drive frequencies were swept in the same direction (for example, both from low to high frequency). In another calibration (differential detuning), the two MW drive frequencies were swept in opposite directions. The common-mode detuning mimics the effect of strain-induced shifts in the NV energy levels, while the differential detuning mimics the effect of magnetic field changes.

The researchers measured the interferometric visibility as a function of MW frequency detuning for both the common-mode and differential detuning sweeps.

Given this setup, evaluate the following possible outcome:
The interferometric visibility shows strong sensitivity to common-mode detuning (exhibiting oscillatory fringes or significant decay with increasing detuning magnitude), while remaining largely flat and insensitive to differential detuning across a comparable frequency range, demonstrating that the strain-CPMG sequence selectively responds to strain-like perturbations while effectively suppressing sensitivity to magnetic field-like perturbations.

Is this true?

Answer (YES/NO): YES